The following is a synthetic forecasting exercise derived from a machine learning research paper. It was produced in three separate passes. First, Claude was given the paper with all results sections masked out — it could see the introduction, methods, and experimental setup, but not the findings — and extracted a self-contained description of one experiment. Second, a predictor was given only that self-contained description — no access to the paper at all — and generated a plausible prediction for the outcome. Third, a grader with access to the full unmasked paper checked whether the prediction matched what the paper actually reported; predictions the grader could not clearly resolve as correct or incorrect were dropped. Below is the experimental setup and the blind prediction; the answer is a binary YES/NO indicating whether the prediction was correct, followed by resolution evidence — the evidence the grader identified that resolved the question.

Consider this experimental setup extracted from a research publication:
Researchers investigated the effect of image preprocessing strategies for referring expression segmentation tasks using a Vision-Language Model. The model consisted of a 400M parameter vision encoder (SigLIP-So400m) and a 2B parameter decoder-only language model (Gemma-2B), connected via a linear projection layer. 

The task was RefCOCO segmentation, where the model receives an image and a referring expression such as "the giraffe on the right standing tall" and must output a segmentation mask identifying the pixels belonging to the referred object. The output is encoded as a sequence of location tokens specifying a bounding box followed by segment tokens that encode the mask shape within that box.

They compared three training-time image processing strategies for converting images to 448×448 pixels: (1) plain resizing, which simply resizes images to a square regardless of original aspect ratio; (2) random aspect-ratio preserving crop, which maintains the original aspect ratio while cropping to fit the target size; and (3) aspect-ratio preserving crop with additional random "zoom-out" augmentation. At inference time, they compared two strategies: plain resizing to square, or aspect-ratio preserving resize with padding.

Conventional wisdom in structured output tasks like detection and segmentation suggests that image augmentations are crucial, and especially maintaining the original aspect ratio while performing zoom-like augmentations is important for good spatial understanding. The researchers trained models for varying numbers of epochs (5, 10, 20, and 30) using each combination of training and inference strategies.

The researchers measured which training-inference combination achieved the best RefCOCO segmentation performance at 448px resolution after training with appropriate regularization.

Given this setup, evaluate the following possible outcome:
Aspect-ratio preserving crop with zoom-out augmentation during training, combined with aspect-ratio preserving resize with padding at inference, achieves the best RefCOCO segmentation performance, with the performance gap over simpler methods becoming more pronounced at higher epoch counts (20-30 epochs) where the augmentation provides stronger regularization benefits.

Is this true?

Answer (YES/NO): NO